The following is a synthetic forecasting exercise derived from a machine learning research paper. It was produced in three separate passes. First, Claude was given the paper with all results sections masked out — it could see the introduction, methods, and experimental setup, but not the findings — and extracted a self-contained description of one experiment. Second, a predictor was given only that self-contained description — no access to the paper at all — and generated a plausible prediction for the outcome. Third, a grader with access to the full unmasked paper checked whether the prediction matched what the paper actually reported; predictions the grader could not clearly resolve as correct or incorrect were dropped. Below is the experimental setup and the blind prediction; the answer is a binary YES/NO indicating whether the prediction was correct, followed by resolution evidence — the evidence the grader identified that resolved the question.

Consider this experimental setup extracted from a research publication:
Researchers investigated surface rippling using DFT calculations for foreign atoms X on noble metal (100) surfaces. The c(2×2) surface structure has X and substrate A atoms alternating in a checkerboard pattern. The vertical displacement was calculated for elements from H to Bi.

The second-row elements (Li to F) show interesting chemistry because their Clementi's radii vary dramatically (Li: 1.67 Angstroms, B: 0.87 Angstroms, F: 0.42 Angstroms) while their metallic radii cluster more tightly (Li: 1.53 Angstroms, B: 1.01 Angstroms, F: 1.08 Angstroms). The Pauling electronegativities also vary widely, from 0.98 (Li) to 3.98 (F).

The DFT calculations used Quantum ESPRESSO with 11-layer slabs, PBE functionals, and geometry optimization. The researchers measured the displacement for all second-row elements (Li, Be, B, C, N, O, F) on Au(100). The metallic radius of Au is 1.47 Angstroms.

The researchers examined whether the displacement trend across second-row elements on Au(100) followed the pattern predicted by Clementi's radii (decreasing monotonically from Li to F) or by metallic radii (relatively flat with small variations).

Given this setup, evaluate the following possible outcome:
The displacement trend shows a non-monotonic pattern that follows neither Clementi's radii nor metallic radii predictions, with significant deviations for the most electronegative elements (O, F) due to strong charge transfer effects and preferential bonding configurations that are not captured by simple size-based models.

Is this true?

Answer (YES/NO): NO